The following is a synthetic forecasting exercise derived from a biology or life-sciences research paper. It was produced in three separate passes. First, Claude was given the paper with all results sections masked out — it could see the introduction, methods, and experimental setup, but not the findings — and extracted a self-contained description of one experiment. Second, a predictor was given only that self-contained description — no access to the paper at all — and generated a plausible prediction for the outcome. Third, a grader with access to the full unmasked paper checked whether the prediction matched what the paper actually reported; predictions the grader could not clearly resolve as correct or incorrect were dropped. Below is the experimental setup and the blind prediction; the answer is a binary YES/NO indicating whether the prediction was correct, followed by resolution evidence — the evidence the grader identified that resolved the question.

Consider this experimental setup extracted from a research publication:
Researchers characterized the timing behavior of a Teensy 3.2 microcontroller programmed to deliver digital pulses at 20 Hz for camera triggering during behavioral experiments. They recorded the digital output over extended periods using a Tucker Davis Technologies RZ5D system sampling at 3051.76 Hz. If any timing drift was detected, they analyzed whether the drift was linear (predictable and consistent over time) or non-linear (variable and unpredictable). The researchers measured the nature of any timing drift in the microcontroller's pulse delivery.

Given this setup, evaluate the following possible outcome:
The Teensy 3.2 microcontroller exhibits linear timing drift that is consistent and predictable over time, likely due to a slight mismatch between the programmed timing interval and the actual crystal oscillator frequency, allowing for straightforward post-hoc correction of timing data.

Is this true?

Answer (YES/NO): YES